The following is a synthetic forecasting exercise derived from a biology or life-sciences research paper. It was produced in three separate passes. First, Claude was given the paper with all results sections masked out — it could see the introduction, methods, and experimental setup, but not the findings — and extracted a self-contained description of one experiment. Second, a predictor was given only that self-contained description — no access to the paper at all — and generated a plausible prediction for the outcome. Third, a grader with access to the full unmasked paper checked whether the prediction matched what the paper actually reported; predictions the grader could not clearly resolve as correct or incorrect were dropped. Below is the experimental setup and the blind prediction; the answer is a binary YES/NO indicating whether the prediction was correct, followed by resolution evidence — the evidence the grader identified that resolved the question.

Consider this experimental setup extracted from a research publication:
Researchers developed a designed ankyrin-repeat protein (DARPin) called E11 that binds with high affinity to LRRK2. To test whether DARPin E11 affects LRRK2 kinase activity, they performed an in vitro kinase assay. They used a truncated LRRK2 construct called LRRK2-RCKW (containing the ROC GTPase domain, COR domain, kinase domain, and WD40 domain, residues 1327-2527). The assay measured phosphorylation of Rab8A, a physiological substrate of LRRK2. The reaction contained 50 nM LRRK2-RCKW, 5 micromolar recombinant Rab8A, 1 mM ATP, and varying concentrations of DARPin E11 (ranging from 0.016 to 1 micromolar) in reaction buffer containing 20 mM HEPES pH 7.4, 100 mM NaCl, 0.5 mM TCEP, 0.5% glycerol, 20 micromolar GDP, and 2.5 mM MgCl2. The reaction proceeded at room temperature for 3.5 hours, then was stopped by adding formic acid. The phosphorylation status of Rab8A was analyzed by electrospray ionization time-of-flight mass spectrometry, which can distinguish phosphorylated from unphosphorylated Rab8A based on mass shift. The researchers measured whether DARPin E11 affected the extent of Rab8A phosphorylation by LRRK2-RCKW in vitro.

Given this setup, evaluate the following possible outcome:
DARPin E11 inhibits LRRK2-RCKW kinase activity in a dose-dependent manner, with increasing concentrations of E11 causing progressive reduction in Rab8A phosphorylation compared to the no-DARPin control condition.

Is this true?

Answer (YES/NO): NO